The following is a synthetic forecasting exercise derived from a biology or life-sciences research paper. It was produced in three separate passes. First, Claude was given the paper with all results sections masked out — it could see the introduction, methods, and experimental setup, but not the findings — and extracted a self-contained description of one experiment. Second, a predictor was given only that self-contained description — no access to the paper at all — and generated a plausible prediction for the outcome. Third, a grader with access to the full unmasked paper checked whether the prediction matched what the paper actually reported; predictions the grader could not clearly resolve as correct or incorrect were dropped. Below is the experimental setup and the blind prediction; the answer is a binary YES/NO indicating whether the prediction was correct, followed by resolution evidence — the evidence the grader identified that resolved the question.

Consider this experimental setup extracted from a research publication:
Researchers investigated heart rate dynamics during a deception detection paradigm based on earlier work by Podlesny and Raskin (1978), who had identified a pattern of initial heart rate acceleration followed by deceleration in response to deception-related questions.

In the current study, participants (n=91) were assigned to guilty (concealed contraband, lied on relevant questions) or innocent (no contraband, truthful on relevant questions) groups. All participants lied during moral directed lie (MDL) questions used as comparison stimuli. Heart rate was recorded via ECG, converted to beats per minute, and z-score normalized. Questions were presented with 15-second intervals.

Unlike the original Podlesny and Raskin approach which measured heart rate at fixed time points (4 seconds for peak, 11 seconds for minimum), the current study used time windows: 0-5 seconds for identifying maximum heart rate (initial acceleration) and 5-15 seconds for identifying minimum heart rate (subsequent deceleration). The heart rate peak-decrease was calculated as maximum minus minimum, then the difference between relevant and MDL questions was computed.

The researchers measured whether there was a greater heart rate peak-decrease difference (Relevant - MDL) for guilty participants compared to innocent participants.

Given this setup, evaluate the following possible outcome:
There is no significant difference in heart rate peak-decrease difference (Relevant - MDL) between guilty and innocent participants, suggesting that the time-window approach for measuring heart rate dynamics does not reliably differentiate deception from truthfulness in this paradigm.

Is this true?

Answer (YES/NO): NO